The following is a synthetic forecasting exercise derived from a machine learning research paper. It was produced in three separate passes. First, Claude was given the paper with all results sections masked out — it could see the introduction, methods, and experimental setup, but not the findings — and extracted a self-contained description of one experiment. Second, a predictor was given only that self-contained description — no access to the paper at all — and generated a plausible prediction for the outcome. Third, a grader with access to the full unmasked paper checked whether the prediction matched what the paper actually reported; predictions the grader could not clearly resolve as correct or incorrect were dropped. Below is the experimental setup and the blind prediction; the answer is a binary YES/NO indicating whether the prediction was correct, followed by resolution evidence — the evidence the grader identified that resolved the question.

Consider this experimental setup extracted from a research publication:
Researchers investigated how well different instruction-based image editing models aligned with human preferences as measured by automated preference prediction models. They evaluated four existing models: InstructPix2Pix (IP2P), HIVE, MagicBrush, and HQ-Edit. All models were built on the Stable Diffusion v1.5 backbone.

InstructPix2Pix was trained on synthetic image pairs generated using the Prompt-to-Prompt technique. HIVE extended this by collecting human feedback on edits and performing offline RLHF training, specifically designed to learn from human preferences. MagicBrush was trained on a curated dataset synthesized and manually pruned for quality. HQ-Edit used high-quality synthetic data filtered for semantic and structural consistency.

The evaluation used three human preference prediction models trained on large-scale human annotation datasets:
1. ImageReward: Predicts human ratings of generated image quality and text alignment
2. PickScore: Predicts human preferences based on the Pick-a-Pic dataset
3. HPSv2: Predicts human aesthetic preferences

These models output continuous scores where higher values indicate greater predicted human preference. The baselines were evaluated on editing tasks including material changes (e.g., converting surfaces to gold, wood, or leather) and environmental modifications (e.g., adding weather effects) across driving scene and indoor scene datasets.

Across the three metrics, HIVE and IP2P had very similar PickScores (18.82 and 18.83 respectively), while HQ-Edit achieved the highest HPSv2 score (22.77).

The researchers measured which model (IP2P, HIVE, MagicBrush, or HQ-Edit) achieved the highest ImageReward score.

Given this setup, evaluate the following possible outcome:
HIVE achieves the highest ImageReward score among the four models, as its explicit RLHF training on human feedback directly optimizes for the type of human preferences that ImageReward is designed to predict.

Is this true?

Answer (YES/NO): NO